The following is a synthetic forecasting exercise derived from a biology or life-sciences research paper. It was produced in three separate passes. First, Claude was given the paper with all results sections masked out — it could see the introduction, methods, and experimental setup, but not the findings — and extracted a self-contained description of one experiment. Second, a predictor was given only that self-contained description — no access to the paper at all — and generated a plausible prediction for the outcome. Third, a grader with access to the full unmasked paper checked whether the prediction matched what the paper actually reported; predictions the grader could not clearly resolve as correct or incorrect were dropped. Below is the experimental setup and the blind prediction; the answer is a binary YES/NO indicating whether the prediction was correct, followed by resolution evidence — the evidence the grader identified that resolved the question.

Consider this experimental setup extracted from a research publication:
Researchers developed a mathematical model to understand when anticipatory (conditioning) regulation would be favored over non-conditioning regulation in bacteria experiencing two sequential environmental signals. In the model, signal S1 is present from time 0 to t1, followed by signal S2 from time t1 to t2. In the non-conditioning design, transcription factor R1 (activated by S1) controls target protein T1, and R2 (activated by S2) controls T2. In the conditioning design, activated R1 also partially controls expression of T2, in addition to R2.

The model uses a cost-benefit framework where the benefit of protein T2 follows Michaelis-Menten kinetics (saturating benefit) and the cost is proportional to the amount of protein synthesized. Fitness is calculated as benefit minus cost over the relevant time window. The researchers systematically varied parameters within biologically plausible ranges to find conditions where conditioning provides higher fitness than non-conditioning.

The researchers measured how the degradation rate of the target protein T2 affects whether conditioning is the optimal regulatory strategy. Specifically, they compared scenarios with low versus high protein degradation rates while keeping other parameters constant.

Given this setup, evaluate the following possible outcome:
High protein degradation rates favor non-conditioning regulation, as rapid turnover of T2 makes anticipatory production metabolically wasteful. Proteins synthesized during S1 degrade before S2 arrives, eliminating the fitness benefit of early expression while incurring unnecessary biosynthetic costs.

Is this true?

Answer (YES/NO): YES